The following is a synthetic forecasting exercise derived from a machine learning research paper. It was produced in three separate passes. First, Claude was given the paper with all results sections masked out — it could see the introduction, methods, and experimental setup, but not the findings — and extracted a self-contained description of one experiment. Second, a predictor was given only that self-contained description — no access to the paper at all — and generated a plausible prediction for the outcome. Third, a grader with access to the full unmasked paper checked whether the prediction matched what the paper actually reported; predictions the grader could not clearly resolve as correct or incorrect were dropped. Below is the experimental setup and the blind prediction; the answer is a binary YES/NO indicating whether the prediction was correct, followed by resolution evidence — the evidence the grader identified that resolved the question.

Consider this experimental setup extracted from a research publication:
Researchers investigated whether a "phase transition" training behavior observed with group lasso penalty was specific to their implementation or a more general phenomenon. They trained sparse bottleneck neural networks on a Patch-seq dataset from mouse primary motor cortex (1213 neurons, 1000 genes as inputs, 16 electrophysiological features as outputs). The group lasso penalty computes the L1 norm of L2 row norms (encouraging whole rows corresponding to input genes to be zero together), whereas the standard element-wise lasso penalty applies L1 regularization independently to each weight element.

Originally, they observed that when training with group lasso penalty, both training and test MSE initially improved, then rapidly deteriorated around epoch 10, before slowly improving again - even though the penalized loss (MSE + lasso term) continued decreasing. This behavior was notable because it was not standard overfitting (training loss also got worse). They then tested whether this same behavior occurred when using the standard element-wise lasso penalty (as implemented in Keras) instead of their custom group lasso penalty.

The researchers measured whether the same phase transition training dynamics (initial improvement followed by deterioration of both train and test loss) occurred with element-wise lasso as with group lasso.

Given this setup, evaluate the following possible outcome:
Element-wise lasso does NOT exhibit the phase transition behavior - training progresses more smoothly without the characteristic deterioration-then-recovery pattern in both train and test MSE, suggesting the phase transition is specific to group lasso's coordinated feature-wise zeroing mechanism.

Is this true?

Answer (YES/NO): NO